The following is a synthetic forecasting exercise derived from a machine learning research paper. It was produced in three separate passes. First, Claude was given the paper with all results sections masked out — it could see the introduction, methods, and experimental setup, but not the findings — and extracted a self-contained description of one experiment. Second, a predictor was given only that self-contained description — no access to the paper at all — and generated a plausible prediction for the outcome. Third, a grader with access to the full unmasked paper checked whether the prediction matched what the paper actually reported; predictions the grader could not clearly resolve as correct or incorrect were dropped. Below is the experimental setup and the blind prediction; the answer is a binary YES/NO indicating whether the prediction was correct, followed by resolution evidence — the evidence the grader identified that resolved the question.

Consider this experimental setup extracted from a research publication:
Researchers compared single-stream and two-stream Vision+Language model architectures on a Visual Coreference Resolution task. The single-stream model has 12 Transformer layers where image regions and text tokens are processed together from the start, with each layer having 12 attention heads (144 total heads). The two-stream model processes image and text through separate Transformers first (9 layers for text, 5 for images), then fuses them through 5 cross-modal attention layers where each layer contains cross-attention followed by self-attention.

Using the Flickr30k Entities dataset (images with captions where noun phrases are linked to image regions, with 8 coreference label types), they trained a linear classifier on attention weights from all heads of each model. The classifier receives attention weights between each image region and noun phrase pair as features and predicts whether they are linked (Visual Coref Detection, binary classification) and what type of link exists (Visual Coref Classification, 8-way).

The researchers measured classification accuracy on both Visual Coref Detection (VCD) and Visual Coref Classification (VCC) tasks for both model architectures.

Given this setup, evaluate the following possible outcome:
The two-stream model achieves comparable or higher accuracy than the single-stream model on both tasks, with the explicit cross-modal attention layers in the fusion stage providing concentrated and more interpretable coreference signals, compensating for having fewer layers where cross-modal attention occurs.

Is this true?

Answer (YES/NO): NO